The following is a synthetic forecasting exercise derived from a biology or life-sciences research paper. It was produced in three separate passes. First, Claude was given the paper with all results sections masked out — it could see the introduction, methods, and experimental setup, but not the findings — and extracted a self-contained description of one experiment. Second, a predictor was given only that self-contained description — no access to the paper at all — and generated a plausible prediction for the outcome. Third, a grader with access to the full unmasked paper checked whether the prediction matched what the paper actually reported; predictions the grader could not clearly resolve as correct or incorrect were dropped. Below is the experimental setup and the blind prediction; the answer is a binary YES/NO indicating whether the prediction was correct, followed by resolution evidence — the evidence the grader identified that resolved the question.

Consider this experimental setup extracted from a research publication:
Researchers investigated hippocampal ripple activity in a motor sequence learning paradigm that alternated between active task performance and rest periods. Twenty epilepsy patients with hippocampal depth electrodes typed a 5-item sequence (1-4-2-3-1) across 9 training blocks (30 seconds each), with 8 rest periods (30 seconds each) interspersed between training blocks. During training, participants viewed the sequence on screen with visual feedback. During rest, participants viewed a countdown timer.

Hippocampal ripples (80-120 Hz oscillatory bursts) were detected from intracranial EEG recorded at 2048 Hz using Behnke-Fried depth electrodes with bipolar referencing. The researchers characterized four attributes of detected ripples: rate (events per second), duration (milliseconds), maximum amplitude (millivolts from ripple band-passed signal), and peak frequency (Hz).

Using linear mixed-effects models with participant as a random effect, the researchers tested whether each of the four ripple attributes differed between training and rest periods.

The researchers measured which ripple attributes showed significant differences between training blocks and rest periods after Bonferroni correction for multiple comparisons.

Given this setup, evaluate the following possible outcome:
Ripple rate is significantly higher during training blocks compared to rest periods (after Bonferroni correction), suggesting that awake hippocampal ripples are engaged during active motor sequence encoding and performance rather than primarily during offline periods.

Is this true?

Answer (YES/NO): NO